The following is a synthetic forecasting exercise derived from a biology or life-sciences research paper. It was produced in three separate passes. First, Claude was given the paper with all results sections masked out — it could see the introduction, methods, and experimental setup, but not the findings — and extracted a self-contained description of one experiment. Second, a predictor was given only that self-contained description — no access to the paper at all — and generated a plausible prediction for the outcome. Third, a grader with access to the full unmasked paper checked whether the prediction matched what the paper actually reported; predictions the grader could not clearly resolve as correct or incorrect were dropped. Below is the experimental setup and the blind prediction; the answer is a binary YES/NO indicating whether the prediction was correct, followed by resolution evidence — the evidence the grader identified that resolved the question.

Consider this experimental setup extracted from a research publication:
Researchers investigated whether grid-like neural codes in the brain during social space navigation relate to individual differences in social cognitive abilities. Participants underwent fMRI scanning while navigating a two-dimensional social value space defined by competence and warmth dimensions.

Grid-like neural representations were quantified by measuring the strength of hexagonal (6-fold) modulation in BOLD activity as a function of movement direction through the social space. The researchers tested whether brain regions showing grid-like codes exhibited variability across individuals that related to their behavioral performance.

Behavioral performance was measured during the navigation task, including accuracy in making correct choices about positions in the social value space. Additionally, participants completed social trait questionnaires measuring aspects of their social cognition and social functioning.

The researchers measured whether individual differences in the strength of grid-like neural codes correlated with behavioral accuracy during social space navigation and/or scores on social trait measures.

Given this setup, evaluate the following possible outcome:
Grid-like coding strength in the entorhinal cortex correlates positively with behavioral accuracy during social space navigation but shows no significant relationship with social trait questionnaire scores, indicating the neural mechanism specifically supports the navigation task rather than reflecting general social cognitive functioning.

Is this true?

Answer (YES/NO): NO